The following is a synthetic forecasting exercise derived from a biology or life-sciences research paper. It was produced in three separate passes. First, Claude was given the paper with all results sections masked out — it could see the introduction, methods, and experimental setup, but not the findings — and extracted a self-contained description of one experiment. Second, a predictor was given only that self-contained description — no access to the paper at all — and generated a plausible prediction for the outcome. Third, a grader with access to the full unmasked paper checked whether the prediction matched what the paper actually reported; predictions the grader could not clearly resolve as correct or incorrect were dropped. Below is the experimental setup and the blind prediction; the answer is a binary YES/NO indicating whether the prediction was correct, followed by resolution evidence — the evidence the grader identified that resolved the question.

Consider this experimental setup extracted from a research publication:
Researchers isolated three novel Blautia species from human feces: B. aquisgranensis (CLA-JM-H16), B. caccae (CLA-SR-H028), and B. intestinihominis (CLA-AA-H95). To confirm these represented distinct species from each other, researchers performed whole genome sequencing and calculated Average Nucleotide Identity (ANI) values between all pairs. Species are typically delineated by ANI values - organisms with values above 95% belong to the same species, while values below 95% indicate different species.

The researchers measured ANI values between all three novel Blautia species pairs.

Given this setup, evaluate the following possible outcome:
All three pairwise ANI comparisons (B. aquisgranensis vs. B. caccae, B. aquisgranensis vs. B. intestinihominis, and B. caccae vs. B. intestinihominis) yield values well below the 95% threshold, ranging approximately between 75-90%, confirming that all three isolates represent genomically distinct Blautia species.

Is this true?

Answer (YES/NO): YES